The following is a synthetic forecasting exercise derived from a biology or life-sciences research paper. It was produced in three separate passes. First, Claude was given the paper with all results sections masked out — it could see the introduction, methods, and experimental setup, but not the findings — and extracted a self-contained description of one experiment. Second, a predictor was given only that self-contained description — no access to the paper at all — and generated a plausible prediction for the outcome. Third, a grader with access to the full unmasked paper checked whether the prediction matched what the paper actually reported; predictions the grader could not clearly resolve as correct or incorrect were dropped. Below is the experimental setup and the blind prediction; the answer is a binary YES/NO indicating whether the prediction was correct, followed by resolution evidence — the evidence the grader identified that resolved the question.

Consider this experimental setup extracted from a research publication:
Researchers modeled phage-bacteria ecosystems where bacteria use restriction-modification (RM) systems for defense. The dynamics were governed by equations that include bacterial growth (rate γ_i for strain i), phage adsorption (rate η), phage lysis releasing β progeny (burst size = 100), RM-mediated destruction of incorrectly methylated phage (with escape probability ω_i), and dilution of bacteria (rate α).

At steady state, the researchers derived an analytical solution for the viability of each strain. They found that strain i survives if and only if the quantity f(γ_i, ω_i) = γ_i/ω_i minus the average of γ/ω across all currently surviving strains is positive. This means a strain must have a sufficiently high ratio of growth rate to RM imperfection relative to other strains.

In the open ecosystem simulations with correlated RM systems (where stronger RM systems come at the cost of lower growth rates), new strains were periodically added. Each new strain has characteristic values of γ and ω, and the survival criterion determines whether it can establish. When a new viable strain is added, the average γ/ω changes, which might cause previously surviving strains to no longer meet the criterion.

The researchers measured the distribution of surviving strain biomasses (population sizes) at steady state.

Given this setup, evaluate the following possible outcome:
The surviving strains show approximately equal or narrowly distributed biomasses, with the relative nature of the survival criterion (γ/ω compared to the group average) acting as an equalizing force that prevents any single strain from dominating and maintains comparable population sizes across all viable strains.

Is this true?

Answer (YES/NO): NO